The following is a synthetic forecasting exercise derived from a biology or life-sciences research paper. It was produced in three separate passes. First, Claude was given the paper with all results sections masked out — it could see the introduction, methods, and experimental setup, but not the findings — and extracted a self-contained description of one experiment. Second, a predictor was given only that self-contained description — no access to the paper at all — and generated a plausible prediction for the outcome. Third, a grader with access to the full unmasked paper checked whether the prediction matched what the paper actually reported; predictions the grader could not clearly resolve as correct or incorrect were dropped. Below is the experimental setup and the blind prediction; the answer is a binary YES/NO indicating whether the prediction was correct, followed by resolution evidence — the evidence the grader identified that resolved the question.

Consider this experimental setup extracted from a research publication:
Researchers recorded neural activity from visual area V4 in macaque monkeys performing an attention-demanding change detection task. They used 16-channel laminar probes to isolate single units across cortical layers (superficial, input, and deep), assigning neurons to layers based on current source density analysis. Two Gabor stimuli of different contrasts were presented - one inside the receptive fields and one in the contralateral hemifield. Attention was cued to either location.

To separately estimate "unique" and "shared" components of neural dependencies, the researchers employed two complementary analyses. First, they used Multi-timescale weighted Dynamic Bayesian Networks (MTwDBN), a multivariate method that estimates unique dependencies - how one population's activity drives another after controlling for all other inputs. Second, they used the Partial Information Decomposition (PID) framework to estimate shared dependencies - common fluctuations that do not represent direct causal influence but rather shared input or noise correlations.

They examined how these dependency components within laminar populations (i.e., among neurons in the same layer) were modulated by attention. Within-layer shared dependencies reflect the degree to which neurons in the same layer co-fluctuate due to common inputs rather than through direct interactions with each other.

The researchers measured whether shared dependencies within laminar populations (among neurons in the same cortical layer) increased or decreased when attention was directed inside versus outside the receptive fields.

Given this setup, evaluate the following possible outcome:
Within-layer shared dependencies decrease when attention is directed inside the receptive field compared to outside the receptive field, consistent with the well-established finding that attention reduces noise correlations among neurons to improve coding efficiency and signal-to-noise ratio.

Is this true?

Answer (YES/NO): YES